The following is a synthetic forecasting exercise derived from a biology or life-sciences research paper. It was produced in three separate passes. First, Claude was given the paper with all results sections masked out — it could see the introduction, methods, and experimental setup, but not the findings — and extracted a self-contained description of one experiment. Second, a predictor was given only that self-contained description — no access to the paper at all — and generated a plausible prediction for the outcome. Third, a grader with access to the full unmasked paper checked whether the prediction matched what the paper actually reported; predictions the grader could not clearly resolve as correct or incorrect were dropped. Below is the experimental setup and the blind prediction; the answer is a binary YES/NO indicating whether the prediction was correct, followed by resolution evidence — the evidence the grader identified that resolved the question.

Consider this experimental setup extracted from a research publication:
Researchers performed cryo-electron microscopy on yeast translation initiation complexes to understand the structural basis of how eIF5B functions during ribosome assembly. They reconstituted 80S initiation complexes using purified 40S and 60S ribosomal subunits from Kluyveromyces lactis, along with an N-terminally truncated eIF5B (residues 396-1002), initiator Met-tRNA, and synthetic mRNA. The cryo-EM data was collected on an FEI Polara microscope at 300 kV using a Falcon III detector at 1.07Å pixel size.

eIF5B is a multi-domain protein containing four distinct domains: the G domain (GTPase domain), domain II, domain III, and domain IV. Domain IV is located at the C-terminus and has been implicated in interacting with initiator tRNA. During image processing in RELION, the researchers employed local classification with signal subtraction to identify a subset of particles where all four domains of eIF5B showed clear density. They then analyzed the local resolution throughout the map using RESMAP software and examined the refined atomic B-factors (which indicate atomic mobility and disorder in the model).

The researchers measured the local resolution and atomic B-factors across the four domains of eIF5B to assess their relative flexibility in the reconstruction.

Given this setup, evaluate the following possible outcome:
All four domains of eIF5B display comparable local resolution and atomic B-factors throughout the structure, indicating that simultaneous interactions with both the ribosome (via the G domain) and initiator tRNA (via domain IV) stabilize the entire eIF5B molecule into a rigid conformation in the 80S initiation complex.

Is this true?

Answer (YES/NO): NO